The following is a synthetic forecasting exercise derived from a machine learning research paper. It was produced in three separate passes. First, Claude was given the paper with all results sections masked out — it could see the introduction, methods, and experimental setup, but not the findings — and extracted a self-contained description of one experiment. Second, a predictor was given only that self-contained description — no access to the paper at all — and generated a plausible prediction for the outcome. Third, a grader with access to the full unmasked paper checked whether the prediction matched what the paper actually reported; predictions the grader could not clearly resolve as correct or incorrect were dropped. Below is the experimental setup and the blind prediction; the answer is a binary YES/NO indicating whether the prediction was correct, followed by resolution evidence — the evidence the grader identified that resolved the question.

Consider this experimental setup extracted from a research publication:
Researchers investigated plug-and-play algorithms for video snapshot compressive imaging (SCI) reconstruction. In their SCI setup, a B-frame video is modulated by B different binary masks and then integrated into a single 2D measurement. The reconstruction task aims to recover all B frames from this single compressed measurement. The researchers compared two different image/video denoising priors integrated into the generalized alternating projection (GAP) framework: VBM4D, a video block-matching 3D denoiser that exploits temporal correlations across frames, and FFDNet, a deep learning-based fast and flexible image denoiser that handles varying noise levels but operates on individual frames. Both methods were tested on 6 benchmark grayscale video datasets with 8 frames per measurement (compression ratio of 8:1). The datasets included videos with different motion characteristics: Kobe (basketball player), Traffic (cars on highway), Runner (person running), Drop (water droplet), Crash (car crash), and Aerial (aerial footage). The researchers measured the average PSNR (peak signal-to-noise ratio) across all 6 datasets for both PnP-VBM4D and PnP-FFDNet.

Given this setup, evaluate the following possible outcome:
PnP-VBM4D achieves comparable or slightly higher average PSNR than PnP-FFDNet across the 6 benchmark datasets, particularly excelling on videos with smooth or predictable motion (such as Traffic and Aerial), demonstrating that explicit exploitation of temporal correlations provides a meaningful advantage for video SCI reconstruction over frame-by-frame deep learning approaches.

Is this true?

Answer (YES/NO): NO